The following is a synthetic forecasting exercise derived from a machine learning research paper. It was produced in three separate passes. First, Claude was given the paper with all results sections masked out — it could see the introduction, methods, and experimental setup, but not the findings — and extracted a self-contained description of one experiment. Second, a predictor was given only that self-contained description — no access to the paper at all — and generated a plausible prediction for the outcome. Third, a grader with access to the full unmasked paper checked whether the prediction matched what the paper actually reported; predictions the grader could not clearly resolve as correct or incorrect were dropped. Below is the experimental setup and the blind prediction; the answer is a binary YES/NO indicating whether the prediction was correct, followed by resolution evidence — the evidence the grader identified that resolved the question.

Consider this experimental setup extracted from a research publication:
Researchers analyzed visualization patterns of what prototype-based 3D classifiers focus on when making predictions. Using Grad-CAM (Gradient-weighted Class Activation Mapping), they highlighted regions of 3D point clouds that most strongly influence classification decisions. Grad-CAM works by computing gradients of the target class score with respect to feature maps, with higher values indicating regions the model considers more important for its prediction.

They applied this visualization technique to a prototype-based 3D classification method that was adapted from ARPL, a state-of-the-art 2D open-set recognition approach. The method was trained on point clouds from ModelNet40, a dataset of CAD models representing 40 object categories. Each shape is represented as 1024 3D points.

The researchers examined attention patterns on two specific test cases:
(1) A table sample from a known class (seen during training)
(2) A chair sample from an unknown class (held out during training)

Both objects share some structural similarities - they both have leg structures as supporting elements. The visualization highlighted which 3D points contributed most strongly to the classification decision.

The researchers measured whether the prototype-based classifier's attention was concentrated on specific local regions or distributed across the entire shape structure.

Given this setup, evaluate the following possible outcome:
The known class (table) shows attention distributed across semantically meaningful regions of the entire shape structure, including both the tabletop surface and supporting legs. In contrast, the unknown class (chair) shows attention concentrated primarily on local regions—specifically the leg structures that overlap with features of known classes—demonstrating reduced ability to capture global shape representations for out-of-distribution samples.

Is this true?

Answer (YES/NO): NO